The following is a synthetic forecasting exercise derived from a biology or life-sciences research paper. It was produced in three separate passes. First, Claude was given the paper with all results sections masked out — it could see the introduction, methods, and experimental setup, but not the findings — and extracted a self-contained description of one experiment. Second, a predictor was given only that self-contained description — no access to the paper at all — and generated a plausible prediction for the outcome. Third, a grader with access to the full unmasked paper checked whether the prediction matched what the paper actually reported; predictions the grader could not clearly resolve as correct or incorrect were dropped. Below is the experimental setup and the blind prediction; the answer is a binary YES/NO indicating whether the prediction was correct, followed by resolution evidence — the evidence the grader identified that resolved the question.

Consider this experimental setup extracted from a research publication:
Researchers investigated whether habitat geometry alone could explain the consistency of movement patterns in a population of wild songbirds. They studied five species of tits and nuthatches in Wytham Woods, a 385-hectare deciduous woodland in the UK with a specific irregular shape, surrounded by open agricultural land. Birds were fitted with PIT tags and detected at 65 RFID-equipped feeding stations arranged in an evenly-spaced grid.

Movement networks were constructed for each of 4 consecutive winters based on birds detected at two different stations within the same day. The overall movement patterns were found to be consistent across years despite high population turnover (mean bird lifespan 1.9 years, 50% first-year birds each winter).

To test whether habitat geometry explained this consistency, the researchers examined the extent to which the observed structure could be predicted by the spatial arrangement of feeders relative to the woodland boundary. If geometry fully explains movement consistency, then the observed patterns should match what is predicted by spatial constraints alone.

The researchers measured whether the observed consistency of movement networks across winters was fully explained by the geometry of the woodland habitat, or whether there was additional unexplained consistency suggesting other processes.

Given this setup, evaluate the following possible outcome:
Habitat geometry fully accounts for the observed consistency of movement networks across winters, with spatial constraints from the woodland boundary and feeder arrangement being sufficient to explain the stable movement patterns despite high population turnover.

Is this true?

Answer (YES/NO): NO